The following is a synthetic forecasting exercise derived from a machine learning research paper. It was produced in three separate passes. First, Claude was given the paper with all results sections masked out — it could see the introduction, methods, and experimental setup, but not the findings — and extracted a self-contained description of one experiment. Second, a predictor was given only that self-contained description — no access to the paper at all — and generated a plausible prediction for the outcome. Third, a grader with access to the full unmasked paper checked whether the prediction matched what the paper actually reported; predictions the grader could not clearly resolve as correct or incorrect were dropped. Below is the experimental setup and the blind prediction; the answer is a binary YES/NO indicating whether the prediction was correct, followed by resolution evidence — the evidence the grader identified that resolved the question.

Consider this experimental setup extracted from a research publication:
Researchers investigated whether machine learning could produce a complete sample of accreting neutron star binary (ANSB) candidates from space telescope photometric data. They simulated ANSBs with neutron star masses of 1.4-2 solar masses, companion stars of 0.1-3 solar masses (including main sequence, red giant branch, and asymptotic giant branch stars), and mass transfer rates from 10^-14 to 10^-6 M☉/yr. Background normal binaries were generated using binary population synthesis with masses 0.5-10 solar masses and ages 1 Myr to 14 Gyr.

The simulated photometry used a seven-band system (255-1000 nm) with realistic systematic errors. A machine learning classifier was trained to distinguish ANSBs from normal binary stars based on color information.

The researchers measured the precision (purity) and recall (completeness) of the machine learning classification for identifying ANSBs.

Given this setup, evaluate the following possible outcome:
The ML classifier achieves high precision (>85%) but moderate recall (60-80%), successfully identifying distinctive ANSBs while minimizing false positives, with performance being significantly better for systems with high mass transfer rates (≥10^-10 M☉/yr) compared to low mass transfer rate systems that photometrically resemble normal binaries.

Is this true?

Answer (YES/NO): YES